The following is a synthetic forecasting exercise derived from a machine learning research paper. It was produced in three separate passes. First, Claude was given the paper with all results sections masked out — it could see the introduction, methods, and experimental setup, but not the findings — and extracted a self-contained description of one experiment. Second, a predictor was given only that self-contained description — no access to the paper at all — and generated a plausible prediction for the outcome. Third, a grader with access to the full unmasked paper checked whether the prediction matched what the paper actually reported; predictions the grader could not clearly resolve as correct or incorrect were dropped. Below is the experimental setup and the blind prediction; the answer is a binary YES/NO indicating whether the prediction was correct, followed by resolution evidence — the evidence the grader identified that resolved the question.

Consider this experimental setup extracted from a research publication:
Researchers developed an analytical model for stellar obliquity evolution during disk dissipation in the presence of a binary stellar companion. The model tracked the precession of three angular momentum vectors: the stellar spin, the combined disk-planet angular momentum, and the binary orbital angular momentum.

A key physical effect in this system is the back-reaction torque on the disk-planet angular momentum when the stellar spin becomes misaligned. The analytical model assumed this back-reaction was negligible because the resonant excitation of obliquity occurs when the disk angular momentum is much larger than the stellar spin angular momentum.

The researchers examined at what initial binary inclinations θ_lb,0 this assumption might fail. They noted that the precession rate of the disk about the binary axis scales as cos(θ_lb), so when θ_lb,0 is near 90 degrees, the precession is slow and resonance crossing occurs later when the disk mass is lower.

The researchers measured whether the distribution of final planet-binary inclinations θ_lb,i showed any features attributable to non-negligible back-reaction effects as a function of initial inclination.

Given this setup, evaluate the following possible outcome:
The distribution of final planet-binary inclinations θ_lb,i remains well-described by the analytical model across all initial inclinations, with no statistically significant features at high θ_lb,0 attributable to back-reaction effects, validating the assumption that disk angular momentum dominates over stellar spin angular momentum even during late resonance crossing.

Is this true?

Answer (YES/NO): NO